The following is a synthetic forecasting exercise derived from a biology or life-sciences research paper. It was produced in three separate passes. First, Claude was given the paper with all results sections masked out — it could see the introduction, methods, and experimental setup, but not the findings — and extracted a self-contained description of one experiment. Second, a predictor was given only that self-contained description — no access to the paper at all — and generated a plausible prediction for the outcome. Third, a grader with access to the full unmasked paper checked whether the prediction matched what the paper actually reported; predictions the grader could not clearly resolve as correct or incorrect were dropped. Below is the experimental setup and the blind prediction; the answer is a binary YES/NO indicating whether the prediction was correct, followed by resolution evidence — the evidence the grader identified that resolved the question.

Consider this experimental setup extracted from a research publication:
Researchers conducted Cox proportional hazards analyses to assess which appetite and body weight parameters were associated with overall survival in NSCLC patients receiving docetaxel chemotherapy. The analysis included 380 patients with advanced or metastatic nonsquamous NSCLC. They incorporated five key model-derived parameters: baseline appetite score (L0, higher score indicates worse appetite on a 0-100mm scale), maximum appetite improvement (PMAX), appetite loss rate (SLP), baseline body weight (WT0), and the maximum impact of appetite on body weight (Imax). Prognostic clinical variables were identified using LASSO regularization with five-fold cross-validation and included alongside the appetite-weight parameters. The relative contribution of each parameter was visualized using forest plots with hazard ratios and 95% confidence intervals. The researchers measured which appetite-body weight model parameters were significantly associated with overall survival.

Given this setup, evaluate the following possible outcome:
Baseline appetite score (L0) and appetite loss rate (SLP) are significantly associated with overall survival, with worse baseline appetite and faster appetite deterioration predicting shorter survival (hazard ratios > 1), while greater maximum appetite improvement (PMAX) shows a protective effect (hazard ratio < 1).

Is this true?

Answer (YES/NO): NO